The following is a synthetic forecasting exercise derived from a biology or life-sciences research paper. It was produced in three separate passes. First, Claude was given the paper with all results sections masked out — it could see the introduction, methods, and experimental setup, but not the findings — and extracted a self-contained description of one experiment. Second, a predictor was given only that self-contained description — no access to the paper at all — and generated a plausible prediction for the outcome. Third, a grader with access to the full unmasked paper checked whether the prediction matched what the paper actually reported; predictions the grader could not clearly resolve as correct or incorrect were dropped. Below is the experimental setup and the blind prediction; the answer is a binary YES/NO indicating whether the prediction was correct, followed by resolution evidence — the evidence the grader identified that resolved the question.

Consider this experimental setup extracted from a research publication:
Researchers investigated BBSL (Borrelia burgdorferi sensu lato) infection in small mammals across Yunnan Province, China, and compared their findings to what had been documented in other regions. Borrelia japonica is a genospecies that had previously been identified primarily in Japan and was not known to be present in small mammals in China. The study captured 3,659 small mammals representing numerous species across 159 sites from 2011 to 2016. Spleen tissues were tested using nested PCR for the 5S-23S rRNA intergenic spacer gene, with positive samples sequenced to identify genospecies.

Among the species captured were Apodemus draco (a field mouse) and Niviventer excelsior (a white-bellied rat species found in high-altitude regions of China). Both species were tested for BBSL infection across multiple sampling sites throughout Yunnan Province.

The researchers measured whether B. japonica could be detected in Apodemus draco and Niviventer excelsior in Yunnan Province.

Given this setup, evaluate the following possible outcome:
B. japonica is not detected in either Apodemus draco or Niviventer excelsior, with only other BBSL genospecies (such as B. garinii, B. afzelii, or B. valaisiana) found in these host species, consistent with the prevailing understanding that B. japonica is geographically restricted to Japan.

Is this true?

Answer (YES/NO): NO